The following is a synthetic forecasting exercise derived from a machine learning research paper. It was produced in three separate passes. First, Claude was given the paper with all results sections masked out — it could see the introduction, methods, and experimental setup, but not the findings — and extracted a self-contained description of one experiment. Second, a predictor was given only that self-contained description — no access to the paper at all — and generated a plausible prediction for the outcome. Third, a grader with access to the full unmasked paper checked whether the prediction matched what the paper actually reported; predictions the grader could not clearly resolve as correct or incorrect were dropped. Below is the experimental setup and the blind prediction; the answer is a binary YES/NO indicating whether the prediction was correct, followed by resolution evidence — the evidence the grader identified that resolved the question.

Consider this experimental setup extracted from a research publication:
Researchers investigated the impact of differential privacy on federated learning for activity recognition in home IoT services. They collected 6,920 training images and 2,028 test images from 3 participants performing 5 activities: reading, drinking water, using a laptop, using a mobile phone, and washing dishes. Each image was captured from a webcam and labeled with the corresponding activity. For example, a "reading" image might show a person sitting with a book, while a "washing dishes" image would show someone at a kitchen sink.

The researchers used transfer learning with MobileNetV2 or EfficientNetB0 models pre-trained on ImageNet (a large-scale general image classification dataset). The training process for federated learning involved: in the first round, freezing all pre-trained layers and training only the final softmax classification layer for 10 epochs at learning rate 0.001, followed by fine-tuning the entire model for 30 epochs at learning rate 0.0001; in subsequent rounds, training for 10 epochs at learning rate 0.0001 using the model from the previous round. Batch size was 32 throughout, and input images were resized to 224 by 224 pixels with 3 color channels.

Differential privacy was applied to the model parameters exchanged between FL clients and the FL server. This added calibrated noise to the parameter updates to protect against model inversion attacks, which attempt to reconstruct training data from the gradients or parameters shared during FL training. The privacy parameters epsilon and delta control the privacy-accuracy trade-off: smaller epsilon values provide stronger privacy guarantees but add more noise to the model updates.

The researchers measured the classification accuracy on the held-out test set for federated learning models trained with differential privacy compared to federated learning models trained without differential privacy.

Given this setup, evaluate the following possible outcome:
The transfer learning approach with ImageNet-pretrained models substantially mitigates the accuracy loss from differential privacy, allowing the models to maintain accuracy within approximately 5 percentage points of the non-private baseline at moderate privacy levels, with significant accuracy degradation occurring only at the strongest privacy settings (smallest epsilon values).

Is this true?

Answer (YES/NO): NO